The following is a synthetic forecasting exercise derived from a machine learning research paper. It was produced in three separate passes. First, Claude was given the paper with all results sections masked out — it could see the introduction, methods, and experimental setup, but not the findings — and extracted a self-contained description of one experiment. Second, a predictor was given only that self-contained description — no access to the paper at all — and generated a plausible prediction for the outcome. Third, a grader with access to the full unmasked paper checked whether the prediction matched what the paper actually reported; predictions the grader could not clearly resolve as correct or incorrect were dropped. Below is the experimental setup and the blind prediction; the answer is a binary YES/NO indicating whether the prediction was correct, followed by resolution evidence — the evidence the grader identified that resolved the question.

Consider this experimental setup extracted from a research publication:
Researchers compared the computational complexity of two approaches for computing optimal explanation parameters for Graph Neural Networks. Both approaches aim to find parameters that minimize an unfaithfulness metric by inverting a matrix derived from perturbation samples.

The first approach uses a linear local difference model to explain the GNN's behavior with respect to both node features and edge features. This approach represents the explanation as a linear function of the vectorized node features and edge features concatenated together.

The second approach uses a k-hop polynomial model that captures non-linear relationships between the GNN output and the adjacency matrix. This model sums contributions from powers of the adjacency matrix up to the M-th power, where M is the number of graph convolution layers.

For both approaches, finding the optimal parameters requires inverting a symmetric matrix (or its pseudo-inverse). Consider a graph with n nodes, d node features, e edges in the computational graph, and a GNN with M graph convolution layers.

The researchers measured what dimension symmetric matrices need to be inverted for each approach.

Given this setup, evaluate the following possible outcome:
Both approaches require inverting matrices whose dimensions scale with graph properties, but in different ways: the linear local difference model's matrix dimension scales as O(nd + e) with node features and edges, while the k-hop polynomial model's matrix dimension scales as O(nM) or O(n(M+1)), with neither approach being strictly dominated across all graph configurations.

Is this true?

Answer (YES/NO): NO